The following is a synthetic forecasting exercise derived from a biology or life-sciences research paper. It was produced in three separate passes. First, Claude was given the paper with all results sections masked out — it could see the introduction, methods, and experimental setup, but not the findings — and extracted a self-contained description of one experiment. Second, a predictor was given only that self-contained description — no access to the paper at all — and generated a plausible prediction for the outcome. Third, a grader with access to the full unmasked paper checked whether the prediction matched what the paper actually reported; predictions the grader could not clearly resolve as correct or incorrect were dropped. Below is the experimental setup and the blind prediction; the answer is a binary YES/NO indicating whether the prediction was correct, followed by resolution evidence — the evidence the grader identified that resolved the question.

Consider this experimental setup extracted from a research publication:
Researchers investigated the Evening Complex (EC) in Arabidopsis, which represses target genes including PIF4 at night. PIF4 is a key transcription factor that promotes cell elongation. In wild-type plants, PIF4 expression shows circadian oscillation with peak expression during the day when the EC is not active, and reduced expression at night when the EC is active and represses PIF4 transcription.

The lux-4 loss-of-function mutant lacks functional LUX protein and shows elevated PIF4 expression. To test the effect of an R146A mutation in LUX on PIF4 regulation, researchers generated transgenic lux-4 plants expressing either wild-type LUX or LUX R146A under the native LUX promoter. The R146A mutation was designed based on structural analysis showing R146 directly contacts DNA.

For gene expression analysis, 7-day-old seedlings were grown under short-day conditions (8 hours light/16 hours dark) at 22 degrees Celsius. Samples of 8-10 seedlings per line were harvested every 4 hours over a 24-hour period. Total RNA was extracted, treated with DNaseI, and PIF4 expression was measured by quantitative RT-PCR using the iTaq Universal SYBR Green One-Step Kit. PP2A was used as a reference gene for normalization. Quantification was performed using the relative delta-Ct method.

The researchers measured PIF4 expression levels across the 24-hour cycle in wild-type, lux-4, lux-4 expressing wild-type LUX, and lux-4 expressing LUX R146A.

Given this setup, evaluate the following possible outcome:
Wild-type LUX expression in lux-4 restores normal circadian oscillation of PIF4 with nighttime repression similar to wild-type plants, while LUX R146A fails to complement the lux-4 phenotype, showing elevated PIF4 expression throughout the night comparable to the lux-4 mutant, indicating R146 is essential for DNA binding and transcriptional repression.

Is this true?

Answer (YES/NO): NO